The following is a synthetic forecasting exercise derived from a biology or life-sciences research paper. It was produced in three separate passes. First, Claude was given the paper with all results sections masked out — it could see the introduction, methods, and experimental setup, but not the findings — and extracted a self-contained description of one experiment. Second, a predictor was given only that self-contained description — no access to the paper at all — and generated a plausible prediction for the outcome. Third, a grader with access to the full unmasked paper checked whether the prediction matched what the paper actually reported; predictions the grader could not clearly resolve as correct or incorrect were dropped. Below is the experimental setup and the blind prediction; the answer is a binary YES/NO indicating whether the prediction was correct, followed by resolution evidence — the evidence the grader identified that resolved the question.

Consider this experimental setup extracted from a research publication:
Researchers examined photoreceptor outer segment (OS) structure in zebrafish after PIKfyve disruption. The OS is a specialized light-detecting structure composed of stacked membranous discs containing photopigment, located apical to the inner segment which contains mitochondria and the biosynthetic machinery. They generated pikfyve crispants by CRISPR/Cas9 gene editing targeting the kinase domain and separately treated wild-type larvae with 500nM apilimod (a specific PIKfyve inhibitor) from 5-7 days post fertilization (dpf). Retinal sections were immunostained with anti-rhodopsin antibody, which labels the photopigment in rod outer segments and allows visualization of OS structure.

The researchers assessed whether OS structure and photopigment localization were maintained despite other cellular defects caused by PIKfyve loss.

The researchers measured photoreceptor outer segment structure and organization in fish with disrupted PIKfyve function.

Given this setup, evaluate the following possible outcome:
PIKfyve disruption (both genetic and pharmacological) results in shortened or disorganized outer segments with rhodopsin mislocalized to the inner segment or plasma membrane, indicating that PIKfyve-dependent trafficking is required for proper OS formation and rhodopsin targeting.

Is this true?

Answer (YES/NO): NO